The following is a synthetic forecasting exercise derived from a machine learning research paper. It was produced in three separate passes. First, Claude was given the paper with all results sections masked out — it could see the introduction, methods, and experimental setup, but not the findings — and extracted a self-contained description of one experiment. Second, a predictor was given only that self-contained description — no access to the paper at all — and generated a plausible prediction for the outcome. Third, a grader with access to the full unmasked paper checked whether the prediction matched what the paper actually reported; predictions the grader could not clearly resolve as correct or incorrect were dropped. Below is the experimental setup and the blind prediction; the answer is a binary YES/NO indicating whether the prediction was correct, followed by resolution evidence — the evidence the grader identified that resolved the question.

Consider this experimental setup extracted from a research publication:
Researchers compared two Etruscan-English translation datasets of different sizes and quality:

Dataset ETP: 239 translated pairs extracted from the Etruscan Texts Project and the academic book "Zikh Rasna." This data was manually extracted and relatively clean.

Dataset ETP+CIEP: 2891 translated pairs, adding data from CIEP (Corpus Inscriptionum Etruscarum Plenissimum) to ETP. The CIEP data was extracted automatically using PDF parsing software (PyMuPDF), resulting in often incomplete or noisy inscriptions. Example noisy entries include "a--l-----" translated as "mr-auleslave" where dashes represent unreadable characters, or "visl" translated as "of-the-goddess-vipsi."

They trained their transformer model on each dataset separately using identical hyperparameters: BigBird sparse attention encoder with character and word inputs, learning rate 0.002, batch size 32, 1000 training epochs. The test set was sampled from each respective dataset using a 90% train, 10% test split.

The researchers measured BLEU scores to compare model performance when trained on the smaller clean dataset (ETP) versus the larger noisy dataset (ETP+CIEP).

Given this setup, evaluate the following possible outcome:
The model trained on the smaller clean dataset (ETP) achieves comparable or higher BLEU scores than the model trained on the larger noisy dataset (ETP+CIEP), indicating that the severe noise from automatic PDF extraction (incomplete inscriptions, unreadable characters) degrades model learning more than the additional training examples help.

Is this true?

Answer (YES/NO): NO